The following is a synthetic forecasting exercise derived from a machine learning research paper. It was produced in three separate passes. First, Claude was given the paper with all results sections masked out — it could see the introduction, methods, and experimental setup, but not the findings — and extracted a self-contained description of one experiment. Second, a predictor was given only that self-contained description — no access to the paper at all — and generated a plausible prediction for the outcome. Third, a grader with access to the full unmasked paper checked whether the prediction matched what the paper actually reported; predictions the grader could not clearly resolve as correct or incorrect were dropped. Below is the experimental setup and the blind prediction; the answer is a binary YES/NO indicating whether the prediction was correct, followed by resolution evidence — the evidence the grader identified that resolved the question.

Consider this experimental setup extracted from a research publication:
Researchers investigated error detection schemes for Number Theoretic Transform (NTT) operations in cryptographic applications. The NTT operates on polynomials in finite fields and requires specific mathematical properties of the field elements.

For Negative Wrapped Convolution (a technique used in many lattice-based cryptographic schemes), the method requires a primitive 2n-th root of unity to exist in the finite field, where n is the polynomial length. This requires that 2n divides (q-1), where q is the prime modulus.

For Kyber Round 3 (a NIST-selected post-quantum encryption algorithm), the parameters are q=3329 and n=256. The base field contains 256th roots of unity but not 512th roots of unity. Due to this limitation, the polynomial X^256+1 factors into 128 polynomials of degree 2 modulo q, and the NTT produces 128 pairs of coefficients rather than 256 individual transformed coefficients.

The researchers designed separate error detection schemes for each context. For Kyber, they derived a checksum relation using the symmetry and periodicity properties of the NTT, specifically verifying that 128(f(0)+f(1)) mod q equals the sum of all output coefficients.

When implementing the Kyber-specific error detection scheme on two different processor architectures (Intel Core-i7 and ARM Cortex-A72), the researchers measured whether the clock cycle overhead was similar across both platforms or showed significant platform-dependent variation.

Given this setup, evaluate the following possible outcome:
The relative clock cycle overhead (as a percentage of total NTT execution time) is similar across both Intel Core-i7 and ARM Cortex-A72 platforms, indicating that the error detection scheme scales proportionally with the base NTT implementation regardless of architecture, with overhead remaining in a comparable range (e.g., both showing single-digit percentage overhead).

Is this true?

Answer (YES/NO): NO